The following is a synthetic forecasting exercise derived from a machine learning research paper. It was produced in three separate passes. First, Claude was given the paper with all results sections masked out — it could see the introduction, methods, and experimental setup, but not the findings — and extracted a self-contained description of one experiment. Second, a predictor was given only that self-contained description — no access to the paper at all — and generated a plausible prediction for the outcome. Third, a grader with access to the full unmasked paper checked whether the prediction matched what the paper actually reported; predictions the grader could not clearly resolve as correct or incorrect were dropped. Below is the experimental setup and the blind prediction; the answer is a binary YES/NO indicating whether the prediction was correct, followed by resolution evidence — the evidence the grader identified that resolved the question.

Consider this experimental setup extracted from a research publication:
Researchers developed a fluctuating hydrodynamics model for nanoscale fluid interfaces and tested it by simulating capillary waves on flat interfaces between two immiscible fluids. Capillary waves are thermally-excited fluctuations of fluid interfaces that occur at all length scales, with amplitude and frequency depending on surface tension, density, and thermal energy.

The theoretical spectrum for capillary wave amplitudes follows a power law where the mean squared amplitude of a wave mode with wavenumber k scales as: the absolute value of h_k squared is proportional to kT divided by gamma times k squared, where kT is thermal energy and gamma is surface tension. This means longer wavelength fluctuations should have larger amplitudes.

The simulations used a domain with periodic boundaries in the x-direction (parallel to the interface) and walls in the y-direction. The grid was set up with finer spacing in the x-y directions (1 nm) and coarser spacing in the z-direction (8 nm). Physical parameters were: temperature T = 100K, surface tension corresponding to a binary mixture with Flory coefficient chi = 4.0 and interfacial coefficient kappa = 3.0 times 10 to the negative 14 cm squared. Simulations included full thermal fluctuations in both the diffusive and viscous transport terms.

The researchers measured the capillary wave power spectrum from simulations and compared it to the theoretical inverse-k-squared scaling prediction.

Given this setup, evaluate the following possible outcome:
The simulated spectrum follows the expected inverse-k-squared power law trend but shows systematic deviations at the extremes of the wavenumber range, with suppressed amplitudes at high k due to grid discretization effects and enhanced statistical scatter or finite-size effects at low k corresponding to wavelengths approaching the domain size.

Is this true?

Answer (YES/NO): NO